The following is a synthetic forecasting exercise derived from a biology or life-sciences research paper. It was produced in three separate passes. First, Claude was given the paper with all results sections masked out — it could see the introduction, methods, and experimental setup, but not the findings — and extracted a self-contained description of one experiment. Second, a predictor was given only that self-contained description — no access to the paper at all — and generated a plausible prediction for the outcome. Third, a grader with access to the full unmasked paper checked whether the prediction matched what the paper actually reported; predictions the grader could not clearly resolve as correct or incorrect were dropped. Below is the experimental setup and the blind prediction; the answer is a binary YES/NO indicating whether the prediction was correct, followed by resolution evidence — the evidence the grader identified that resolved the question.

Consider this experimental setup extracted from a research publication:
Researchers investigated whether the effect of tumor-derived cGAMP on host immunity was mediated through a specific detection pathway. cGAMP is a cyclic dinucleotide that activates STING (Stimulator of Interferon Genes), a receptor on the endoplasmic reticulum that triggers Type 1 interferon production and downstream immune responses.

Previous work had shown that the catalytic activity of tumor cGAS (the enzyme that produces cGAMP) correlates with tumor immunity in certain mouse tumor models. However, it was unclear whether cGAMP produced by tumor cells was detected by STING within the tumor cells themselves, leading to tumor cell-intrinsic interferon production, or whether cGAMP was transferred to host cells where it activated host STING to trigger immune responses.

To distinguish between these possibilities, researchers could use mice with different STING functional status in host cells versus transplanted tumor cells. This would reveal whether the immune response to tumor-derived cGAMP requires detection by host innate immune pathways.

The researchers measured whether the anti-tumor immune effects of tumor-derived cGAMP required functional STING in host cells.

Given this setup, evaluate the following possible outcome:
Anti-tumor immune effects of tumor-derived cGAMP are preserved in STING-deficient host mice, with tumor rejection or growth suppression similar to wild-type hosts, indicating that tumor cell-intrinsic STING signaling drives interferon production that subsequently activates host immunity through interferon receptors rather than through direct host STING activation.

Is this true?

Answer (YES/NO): NO